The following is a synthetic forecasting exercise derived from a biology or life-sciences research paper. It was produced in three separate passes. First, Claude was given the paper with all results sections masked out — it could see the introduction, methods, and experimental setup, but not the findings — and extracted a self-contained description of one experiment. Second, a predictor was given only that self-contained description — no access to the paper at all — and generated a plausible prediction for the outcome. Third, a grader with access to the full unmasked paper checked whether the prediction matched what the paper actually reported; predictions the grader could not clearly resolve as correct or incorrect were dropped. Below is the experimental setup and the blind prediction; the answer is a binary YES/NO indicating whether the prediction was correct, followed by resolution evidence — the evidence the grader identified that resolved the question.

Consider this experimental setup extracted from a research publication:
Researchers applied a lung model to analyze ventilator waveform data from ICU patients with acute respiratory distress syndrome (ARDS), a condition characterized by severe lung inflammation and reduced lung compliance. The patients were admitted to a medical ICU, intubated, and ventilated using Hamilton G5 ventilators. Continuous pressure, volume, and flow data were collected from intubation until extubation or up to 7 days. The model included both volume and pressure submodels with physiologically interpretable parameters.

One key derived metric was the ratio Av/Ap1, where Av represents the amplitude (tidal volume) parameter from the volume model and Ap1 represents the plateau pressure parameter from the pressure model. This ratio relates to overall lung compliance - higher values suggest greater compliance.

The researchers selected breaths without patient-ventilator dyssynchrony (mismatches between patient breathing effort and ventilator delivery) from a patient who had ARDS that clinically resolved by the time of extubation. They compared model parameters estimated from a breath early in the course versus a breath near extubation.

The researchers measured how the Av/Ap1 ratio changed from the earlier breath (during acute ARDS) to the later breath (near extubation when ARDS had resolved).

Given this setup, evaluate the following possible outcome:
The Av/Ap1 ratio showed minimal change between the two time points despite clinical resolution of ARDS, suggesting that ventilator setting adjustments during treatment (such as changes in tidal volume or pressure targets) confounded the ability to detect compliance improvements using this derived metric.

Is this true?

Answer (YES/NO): NO